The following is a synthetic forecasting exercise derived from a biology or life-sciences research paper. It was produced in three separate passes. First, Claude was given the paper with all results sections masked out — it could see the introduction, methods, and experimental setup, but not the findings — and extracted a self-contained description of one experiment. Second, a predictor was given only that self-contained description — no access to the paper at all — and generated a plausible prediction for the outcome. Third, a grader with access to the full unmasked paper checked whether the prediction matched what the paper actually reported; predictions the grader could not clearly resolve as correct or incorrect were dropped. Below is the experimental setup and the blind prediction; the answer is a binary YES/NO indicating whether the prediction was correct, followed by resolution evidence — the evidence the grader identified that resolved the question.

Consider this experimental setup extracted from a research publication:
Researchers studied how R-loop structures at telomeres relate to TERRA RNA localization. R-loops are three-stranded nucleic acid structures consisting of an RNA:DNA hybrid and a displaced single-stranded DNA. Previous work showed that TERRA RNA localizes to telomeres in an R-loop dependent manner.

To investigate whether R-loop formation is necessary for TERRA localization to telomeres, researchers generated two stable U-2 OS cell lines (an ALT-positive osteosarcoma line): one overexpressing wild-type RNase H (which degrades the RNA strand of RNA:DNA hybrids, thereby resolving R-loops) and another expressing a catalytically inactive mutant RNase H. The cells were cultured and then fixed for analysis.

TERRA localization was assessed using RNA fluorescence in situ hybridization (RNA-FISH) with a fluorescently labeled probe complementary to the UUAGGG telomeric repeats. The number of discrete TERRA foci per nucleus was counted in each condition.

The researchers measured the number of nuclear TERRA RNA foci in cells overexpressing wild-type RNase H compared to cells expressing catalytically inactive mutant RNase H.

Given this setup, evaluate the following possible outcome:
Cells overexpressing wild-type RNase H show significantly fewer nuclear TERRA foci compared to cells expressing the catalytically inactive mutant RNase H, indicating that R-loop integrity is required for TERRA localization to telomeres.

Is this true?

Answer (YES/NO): YES